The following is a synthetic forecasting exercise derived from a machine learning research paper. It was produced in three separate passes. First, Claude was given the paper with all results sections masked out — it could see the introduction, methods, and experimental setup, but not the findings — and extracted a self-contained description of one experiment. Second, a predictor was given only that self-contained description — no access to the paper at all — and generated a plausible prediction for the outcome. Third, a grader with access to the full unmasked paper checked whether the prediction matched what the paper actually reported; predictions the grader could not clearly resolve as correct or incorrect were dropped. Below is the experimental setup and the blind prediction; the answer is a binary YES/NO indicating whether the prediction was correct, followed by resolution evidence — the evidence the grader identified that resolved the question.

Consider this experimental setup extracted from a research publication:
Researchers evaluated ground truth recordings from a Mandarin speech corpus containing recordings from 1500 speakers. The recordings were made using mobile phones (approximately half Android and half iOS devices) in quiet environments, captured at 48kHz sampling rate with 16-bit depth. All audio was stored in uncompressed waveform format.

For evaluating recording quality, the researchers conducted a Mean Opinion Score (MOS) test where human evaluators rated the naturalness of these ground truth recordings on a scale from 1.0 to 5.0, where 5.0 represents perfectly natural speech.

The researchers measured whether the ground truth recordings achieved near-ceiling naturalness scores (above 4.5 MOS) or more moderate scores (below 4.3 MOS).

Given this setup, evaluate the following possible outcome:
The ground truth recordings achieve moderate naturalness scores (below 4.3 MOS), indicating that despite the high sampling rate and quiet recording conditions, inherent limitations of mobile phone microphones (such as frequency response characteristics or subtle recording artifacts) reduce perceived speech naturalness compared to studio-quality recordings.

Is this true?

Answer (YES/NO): YES